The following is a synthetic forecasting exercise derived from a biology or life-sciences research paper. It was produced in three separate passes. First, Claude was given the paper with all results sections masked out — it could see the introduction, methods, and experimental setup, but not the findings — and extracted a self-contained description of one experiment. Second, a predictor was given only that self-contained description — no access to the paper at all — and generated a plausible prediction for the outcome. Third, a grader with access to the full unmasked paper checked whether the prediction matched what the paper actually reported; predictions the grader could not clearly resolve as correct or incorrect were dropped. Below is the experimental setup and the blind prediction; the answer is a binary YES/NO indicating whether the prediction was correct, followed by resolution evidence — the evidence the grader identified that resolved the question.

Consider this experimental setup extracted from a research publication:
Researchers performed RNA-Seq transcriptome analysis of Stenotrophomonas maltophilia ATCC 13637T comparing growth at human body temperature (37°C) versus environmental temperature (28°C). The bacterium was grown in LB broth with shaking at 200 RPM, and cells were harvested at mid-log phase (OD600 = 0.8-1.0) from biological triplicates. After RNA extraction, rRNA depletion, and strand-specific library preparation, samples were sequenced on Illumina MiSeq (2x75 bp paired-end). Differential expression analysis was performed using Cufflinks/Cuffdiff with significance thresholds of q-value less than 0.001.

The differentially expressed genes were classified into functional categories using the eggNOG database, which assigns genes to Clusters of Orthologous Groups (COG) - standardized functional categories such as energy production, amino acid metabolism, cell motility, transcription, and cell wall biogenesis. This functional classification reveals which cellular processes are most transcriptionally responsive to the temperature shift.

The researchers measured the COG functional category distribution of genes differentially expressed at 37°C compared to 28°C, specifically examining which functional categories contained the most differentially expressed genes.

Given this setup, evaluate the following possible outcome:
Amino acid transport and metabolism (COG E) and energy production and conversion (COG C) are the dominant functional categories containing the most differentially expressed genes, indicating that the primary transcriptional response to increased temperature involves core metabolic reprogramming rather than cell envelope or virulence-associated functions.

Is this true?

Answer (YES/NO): NO